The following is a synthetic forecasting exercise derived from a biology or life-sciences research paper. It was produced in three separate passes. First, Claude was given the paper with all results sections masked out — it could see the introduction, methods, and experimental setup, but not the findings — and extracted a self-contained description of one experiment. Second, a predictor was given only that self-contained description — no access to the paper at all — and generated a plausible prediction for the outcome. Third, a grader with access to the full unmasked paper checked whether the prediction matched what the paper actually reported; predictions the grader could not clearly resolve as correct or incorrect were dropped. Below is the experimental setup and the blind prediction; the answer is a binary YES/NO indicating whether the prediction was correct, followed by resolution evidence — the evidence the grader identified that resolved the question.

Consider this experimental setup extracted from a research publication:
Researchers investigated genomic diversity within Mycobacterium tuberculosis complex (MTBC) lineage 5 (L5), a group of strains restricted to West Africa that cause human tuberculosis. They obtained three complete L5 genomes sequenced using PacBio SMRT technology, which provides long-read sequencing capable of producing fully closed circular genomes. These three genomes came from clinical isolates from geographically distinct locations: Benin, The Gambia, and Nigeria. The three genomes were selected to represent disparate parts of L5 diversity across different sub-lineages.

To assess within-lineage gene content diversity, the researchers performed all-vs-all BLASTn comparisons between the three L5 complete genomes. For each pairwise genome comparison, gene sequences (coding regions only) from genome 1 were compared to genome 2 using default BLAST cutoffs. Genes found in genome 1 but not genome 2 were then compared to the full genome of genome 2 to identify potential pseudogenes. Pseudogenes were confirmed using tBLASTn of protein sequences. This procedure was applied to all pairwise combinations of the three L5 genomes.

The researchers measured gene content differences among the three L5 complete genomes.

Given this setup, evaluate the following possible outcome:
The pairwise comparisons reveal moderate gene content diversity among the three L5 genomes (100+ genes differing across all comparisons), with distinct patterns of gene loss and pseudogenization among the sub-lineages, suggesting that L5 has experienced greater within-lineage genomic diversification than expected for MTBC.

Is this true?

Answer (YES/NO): NO